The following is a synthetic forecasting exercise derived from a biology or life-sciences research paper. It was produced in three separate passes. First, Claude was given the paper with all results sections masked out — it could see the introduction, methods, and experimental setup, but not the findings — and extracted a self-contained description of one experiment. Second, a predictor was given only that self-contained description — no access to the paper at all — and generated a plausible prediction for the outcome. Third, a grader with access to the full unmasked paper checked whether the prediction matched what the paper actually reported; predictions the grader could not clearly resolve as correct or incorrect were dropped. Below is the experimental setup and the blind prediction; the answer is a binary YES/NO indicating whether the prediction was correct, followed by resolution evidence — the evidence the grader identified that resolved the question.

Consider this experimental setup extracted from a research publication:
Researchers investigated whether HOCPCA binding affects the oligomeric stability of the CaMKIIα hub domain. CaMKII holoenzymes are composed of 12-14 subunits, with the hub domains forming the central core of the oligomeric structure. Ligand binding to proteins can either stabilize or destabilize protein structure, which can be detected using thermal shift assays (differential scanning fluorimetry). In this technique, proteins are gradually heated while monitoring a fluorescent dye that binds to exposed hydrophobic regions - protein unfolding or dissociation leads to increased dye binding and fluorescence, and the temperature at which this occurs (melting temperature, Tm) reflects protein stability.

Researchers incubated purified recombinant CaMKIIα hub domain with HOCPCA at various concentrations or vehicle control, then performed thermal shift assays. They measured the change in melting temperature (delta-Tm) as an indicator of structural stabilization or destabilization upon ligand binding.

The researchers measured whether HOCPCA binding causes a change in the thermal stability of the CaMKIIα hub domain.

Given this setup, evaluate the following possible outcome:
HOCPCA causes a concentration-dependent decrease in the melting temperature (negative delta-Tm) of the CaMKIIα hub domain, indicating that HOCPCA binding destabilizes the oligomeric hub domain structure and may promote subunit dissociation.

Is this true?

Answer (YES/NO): NO